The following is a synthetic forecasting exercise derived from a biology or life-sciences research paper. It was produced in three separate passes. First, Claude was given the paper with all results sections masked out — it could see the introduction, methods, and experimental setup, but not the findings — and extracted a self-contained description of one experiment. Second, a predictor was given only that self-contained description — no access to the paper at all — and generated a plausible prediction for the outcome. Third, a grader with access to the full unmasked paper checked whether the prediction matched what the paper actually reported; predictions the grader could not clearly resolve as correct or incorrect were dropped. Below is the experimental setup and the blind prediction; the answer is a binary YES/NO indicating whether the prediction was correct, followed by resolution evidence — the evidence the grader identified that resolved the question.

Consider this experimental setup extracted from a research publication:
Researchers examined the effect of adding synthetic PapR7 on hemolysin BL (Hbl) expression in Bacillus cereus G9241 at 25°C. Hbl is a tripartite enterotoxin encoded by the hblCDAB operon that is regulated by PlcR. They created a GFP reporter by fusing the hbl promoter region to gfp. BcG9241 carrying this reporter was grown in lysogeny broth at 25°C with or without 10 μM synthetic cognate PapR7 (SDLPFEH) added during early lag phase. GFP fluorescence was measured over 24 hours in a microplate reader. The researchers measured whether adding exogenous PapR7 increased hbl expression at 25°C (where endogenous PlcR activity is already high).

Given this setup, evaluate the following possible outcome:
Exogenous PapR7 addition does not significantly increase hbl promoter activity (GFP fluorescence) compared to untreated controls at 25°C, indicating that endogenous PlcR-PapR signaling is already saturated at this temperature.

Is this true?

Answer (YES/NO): NO